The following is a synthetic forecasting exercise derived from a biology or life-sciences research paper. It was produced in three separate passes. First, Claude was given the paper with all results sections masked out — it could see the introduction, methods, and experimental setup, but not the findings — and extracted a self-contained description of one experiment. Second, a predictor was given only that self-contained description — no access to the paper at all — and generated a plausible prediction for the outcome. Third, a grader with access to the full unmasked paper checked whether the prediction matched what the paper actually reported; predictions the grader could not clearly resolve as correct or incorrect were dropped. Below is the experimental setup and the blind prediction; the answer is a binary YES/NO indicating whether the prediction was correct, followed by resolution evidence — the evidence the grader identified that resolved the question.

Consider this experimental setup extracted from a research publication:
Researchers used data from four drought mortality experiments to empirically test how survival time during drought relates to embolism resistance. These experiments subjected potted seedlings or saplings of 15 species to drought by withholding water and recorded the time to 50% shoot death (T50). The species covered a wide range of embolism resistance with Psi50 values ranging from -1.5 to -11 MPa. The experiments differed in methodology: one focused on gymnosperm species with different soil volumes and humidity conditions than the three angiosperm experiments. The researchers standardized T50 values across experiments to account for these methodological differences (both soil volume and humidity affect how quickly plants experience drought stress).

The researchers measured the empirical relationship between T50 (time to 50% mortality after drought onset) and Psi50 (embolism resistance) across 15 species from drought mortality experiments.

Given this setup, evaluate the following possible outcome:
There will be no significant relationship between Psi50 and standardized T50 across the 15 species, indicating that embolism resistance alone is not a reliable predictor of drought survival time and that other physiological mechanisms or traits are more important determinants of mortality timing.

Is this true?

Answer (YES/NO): NO